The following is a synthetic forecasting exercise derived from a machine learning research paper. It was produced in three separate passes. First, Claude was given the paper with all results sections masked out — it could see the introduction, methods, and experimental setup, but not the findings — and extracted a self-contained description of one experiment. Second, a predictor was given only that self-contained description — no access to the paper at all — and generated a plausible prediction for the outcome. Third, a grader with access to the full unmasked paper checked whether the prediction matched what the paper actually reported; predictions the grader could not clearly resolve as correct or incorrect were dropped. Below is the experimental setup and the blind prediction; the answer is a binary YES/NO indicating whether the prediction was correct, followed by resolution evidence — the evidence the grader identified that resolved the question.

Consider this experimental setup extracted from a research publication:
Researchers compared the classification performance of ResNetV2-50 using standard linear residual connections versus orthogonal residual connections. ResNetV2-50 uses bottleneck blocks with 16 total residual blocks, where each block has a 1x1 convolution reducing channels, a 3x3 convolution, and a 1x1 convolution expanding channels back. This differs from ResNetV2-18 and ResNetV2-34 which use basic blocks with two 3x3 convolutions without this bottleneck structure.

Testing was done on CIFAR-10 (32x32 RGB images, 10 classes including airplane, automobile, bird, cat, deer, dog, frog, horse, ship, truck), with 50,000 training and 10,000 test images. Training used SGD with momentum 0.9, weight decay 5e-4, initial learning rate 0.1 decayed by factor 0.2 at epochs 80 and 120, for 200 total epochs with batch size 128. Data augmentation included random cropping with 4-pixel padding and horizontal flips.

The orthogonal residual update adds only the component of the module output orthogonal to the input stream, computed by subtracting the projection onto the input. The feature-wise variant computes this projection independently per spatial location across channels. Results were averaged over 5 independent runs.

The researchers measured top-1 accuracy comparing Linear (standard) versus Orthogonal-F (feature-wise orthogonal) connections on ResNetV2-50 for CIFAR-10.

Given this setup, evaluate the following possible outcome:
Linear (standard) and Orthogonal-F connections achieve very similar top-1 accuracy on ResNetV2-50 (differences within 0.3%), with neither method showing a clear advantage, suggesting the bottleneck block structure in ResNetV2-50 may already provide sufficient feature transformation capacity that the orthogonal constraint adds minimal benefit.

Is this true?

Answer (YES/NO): YES